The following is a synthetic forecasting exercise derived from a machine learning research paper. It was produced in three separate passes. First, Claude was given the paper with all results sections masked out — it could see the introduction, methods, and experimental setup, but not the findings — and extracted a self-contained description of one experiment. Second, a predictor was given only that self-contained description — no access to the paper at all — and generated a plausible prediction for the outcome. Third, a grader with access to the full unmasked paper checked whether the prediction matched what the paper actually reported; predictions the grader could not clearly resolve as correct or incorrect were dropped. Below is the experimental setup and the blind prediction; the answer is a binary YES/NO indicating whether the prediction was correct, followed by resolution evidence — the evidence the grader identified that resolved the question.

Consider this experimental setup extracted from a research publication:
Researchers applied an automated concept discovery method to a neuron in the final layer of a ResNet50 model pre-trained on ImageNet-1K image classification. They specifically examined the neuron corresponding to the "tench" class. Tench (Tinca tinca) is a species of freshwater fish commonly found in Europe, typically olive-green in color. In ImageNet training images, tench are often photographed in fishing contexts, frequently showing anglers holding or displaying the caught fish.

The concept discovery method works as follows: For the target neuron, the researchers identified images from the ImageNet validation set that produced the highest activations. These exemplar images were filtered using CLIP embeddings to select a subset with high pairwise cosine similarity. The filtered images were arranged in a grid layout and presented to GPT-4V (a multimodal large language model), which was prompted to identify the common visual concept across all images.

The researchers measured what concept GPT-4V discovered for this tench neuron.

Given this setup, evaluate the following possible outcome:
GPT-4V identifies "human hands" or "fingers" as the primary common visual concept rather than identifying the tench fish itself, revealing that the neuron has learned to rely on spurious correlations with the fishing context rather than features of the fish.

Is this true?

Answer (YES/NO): NO